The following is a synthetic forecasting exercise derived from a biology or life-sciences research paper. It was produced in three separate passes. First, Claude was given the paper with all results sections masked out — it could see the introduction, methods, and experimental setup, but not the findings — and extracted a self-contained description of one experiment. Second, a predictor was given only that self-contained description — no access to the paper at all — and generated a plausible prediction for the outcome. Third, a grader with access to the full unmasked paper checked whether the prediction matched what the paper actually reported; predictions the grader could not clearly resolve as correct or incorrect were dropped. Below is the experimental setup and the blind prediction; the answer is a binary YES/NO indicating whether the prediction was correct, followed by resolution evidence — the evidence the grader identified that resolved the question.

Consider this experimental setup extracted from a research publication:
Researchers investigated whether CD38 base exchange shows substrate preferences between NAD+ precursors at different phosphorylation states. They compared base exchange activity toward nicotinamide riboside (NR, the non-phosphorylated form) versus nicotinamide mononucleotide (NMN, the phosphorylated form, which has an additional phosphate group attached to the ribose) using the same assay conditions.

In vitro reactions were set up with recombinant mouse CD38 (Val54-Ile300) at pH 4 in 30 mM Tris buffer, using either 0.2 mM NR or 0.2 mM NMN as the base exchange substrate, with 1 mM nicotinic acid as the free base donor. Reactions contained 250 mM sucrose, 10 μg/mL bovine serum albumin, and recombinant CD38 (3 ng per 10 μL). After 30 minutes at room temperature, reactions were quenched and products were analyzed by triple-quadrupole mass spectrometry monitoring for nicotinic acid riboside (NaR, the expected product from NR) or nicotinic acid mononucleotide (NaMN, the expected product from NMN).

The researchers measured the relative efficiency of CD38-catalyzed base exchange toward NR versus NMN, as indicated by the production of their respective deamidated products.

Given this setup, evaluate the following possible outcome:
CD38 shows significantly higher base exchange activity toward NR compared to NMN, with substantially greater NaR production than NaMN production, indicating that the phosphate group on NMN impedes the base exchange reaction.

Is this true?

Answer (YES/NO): NO